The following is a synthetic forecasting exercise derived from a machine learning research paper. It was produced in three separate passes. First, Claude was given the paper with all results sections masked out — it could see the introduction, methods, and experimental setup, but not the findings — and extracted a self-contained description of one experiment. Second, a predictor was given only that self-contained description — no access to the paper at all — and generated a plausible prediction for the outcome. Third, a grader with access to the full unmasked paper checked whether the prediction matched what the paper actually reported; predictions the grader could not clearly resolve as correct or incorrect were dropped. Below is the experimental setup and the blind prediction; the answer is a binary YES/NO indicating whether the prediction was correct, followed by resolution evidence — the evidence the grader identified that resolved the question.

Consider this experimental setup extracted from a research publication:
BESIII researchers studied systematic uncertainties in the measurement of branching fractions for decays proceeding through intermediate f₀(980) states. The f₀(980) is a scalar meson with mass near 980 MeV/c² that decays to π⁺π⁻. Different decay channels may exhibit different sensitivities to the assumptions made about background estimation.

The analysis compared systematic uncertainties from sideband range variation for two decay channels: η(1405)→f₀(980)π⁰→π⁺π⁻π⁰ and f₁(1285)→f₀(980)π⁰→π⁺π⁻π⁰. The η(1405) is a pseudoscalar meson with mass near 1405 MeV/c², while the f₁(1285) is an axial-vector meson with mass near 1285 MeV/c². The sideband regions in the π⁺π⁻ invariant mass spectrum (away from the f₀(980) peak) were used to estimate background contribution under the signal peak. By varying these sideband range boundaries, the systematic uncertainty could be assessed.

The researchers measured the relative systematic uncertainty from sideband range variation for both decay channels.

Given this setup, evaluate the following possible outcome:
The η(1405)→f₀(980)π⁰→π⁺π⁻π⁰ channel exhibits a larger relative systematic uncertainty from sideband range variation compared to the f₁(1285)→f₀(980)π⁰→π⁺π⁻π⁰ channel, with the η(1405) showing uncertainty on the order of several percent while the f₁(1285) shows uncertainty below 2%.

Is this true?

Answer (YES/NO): NO